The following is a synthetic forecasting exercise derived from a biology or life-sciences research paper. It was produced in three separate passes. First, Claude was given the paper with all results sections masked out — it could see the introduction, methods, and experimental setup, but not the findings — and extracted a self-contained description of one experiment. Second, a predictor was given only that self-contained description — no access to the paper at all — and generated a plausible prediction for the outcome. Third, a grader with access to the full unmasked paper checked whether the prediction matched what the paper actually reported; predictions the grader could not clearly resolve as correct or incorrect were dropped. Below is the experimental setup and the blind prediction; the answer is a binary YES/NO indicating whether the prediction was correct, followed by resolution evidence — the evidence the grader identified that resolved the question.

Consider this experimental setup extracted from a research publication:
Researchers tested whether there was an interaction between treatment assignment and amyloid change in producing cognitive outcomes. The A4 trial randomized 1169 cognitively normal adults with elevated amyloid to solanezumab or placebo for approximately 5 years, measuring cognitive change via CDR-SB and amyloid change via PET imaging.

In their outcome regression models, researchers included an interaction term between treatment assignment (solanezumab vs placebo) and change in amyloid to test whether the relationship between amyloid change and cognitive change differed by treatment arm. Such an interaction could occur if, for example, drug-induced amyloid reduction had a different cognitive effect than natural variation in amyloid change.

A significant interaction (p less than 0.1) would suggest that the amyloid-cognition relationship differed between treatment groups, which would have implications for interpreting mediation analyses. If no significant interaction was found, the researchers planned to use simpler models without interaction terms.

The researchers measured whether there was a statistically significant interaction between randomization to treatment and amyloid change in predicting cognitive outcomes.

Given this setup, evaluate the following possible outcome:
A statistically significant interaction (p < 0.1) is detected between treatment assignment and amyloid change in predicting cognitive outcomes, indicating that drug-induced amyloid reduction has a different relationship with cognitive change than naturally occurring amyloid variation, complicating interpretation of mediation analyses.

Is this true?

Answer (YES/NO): NO